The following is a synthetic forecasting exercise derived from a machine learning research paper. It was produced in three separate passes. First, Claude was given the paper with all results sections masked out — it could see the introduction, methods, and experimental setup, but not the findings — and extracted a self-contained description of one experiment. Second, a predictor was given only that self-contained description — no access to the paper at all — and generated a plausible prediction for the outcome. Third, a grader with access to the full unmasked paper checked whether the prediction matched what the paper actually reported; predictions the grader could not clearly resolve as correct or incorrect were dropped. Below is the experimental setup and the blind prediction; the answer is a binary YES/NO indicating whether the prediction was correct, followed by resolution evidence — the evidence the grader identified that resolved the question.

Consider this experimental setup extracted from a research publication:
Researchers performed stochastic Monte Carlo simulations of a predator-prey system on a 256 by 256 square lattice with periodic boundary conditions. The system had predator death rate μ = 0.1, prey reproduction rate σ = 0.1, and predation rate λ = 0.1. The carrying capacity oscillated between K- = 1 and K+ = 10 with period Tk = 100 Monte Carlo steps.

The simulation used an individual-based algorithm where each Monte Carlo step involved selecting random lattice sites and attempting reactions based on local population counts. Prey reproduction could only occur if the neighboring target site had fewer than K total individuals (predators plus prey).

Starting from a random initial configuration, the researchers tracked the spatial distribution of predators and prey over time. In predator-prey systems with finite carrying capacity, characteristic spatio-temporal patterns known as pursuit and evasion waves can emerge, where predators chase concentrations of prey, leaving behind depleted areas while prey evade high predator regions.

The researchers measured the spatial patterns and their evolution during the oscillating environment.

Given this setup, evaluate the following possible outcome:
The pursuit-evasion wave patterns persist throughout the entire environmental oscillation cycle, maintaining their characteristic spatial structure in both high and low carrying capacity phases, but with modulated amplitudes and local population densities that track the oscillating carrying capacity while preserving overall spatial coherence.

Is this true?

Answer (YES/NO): NO